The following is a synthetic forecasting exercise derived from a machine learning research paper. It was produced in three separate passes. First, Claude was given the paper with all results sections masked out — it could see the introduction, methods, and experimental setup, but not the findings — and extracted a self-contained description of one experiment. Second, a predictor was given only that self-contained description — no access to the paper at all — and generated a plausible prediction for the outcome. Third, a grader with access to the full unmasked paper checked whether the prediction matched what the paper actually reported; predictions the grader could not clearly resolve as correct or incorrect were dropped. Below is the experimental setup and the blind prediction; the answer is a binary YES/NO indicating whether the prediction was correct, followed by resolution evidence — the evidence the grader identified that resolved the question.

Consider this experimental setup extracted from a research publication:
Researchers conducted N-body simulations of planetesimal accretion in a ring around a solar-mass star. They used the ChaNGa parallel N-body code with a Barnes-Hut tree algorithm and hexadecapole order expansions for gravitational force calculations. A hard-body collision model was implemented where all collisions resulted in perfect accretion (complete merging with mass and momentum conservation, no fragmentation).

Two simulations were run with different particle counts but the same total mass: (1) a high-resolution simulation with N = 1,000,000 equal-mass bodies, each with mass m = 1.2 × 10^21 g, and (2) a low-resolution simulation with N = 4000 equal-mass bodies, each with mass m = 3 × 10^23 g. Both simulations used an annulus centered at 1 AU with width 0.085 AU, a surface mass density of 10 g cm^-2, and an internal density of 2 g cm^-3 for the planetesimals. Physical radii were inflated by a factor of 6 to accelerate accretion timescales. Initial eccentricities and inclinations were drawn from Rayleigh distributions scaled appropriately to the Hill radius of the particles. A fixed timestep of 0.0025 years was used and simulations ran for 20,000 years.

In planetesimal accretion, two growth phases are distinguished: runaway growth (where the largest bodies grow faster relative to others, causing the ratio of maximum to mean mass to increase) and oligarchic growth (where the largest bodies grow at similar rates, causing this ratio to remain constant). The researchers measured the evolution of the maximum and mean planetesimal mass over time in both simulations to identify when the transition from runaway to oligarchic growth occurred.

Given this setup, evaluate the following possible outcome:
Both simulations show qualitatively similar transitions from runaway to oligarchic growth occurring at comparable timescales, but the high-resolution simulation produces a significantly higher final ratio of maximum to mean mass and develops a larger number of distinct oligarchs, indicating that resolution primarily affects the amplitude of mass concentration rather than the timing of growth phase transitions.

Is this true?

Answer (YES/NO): NO